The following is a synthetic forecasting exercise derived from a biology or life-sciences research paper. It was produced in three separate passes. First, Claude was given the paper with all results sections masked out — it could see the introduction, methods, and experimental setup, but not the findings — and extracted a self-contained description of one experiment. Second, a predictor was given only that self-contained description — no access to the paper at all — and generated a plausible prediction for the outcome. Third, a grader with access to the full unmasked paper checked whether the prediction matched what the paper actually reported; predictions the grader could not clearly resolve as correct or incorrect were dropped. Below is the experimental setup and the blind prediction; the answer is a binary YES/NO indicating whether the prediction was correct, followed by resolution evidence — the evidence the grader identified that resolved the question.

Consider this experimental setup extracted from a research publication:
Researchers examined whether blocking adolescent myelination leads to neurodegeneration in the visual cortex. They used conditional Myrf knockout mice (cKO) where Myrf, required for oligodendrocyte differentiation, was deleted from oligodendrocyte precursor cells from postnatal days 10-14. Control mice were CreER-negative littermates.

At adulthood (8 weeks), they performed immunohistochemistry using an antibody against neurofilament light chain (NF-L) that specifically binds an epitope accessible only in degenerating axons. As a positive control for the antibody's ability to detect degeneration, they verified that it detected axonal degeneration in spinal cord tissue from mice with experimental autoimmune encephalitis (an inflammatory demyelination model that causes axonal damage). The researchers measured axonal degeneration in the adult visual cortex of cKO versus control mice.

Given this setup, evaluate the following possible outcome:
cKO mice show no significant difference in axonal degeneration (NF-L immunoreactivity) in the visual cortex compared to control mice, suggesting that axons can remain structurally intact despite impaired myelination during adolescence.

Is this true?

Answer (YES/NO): YES